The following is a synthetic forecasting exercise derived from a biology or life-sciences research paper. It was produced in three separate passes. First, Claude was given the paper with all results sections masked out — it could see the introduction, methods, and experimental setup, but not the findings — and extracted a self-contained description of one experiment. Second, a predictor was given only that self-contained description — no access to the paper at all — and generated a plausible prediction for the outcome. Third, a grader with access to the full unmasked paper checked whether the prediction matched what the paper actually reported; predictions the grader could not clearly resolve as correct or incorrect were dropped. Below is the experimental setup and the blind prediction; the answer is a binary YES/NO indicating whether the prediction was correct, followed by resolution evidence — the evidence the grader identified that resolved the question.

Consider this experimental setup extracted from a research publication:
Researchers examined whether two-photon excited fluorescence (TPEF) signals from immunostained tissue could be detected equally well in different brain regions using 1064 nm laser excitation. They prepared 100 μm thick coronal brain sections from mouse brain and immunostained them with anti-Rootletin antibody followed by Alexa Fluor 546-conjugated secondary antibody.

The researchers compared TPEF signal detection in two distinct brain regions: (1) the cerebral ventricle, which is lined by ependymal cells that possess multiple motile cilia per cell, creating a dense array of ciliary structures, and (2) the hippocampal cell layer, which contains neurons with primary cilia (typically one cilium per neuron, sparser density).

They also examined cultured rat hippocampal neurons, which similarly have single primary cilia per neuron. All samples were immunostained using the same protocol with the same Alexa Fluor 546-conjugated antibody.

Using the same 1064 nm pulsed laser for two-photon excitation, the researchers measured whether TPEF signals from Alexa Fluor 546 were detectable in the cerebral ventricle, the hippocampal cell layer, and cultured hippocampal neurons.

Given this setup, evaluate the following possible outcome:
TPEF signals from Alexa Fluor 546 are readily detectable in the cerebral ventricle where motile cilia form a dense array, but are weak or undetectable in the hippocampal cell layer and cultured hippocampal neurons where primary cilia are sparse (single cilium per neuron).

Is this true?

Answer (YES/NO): YES